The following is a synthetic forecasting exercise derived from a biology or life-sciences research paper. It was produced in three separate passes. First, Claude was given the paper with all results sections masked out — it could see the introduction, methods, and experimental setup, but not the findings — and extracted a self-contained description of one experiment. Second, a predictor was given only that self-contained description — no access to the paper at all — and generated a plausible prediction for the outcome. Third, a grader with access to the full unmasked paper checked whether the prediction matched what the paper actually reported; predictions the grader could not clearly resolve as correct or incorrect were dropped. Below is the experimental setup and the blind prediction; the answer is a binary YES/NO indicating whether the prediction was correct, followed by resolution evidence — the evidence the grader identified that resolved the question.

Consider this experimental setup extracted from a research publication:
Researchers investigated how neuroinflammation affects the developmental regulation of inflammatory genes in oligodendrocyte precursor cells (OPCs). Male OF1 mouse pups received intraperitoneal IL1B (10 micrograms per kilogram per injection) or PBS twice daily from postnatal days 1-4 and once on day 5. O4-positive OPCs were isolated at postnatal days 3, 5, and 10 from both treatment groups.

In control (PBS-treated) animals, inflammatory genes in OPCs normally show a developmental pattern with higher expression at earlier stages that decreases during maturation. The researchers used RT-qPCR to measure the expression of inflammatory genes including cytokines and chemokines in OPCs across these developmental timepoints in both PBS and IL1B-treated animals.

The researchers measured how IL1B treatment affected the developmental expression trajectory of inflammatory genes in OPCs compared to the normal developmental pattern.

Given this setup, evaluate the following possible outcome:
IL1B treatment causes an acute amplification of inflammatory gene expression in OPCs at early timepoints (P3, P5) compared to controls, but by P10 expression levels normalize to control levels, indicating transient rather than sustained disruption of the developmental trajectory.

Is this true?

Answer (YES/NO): NO